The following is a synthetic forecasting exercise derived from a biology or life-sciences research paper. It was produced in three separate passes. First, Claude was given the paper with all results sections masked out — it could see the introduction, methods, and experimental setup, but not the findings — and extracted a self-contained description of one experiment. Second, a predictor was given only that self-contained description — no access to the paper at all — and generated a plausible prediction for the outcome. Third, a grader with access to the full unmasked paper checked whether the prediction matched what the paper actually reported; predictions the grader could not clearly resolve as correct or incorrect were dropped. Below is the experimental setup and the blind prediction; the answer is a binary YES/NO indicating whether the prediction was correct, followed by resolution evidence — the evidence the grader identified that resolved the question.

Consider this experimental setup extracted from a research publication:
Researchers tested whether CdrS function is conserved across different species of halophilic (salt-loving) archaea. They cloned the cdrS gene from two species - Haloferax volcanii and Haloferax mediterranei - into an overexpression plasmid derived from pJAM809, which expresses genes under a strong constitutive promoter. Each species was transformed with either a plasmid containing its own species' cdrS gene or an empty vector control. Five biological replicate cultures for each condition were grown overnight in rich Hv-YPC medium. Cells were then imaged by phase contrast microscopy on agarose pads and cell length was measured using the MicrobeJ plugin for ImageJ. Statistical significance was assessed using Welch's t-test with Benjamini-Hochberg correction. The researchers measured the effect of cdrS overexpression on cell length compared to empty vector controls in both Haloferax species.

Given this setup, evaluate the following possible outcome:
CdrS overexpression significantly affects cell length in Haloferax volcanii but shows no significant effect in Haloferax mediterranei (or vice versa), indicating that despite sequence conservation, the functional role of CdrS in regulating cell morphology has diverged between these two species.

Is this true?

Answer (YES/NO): NO